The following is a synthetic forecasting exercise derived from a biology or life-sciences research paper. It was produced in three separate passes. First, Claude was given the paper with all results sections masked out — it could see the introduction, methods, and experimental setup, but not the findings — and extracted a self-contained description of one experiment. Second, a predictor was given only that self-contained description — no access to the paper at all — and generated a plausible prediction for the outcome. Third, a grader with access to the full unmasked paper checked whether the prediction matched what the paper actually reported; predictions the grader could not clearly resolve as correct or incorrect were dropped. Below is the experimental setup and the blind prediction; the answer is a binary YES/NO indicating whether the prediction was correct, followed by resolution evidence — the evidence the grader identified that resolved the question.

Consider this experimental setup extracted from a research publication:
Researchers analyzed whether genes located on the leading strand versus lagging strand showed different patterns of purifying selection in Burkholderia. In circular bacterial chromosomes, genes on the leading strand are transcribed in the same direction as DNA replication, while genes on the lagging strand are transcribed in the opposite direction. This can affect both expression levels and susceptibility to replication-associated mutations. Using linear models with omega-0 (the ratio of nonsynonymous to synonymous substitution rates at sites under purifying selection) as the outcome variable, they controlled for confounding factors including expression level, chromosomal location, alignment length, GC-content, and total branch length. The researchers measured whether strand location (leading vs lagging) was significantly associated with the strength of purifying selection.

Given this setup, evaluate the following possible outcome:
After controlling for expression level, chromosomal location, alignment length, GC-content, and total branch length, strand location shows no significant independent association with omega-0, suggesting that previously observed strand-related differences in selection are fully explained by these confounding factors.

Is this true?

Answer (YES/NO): YES